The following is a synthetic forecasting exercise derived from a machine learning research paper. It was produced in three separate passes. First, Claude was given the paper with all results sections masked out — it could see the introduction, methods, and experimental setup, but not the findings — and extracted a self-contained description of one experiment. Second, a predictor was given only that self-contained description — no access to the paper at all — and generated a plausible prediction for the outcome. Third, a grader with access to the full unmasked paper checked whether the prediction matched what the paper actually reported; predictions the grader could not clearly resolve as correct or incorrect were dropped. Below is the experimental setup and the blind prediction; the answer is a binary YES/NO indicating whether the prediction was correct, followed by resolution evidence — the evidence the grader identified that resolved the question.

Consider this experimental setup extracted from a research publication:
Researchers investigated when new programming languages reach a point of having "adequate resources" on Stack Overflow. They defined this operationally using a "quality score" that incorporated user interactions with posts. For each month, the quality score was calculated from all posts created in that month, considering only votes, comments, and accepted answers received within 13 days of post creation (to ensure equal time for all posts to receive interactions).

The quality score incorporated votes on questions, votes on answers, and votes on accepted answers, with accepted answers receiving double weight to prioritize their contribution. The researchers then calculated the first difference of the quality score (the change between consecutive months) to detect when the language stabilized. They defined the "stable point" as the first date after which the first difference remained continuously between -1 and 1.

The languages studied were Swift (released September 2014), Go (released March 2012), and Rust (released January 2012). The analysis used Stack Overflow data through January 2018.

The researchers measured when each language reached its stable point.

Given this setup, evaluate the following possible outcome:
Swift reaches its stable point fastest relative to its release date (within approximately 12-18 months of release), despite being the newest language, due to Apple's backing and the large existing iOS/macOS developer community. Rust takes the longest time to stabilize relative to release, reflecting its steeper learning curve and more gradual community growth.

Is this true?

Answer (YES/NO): NO